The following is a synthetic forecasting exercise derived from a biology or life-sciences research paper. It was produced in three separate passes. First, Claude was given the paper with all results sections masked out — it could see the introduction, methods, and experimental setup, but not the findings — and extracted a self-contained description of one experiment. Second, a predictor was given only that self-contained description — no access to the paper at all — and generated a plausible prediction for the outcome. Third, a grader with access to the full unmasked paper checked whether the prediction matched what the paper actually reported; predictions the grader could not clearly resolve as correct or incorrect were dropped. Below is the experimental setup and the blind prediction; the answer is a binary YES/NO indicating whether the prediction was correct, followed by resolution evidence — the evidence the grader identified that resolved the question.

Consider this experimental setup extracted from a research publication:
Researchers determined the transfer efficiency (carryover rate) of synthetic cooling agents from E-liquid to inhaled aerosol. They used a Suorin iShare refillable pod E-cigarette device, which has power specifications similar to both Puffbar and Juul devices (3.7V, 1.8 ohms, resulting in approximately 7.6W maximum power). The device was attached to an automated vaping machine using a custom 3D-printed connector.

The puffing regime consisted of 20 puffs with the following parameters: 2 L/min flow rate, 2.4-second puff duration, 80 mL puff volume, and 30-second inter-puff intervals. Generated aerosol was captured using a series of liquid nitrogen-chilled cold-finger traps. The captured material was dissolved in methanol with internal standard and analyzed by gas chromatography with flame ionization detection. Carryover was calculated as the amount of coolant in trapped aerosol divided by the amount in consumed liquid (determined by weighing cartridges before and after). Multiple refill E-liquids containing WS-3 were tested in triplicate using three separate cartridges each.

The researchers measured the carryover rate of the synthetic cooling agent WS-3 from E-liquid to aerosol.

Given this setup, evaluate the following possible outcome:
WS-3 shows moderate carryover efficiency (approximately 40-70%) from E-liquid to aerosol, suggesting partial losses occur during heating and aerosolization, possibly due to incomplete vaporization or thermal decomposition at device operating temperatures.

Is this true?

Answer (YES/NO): NO